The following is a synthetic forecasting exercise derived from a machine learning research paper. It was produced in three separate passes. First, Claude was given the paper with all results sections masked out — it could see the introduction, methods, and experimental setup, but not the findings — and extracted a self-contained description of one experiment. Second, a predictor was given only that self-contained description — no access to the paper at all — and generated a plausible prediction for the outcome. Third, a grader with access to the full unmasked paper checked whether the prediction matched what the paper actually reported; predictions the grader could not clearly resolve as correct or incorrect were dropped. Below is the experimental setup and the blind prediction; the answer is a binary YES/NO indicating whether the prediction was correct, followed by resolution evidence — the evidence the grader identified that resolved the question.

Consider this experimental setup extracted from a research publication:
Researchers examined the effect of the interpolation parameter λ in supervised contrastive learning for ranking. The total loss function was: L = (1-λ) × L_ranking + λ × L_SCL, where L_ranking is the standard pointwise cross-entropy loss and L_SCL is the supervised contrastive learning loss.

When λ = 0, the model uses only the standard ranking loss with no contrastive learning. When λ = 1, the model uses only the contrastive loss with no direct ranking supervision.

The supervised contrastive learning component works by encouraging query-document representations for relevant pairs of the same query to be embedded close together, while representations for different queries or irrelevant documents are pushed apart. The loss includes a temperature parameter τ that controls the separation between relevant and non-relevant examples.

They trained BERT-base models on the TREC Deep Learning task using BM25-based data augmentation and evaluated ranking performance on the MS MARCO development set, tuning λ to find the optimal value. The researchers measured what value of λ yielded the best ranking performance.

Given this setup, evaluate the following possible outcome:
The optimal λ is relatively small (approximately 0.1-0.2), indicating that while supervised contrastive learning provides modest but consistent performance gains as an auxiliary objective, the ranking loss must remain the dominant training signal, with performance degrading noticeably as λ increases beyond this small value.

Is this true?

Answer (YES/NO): NO